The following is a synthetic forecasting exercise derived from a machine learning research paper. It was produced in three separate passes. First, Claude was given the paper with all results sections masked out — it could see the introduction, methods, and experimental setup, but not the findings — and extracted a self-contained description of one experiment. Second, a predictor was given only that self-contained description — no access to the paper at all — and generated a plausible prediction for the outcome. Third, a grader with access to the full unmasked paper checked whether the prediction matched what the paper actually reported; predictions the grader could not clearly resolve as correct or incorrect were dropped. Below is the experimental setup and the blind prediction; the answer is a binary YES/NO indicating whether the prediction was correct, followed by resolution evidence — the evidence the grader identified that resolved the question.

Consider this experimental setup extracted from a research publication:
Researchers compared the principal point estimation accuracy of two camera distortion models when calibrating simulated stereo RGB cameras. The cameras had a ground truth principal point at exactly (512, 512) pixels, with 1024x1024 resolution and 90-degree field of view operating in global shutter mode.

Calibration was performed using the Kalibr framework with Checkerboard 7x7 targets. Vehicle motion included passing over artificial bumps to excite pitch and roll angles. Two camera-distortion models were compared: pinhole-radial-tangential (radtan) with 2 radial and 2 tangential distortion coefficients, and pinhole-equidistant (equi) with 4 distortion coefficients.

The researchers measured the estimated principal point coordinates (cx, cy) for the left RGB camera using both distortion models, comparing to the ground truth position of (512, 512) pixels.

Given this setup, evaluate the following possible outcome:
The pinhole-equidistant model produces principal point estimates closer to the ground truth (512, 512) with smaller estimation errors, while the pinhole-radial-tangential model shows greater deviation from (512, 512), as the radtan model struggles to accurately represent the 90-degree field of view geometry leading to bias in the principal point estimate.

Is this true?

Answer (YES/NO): YES